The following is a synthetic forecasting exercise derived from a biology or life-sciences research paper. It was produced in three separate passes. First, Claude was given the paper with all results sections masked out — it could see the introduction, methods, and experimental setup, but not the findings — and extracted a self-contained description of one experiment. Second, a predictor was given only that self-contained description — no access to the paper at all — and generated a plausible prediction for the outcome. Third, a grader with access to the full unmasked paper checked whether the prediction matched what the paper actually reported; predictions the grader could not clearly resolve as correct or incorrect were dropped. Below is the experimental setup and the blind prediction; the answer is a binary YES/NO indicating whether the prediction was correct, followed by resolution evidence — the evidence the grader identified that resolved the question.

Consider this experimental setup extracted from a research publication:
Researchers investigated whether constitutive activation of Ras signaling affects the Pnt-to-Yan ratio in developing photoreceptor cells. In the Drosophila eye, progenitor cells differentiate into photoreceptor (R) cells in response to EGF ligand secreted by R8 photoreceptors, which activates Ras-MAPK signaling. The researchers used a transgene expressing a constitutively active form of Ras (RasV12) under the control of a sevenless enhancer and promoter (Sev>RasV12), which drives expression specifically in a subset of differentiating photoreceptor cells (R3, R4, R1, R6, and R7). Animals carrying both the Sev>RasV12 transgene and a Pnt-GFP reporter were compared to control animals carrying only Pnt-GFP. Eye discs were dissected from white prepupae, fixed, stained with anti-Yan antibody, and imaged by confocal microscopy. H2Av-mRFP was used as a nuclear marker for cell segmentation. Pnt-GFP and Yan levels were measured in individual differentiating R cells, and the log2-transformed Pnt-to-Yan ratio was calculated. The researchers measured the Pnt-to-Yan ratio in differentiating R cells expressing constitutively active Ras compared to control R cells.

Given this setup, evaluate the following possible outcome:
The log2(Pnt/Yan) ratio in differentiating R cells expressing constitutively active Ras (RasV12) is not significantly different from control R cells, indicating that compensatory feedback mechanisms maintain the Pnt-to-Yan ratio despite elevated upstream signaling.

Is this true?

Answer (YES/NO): NO